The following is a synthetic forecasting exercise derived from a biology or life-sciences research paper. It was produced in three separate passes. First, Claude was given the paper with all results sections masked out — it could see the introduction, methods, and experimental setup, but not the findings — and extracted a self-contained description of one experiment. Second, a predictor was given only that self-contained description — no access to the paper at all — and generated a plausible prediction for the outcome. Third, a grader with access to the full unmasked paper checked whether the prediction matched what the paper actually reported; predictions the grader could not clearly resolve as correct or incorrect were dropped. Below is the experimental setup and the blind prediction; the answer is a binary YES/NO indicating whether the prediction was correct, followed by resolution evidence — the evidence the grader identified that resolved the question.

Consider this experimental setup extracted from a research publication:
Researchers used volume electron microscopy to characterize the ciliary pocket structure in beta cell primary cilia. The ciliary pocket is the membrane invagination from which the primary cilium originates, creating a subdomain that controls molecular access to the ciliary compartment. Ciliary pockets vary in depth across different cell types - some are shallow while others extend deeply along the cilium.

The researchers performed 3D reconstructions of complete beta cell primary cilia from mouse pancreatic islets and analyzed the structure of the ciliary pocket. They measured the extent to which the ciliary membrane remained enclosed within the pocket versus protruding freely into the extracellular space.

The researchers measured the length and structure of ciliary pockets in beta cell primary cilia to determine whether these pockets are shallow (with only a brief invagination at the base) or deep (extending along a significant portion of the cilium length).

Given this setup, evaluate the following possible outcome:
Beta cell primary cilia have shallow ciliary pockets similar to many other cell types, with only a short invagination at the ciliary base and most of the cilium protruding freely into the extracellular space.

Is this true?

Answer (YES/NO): NO